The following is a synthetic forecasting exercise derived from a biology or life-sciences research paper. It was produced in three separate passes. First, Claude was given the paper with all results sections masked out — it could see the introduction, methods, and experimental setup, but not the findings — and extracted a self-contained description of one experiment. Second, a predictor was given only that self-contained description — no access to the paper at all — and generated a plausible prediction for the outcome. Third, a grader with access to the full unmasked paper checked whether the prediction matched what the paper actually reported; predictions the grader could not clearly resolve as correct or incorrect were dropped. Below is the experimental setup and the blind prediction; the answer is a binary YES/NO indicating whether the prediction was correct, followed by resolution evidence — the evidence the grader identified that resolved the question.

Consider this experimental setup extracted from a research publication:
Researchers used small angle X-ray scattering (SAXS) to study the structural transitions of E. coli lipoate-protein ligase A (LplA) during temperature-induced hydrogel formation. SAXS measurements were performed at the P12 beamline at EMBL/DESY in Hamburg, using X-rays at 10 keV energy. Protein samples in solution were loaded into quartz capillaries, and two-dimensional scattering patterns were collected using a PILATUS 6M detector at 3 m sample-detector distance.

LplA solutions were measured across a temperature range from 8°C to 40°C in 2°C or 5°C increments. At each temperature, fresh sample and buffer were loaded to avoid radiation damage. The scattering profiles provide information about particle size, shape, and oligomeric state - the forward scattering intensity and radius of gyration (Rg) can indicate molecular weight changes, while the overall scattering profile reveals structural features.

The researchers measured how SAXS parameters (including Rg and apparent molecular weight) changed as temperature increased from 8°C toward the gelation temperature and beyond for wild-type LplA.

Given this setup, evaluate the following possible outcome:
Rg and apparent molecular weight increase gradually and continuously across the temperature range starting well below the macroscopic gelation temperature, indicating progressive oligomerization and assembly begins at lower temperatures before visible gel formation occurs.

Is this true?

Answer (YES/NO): NO